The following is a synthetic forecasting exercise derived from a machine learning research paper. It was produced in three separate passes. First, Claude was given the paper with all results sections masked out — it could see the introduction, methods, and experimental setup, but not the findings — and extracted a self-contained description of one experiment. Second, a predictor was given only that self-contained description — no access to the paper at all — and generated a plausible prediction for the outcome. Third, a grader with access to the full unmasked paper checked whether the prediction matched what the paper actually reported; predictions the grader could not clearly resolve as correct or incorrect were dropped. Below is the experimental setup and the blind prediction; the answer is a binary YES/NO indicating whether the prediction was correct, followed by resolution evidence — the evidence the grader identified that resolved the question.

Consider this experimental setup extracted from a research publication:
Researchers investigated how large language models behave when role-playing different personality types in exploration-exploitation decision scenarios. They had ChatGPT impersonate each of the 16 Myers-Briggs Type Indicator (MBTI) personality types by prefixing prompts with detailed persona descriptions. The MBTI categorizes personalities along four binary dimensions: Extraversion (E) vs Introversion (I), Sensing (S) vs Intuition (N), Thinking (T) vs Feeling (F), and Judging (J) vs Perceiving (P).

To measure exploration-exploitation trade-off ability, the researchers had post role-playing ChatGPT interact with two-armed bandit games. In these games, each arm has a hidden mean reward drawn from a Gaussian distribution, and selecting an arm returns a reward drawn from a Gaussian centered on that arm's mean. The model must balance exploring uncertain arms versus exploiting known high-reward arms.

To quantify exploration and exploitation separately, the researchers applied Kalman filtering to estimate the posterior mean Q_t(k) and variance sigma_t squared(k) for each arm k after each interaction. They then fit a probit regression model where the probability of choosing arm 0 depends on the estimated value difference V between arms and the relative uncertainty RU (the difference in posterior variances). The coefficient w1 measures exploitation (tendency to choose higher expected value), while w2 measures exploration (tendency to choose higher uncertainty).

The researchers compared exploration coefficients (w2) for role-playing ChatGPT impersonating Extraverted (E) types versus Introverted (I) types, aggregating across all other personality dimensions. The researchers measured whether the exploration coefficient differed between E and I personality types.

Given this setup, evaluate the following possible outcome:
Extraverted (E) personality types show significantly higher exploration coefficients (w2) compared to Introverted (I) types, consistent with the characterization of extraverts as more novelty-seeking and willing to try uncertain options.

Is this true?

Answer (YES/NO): YES